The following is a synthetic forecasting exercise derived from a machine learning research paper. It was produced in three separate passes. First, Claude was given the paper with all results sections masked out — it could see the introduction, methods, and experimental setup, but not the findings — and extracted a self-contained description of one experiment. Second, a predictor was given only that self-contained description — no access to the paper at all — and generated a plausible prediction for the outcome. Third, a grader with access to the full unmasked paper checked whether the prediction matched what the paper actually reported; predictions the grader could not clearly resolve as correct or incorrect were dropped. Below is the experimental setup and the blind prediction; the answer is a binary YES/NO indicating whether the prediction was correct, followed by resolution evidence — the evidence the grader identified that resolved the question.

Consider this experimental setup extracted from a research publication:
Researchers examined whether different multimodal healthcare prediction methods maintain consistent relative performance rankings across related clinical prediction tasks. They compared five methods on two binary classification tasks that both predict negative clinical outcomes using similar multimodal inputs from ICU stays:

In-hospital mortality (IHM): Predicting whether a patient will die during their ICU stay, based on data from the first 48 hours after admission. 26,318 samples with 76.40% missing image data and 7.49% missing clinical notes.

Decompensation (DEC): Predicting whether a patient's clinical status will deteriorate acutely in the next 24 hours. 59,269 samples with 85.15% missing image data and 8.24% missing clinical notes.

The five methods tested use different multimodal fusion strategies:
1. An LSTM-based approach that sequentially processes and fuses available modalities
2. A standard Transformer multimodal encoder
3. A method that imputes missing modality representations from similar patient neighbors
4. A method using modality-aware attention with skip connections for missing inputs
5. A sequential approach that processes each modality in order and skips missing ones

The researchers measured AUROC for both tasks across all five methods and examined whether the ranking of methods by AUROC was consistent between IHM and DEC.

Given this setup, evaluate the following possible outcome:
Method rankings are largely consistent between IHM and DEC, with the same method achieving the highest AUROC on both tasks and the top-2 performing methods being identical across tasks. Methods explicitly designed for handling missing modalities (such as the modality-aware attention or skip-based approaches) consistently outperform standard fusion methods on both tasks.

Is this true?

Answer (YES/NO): NO